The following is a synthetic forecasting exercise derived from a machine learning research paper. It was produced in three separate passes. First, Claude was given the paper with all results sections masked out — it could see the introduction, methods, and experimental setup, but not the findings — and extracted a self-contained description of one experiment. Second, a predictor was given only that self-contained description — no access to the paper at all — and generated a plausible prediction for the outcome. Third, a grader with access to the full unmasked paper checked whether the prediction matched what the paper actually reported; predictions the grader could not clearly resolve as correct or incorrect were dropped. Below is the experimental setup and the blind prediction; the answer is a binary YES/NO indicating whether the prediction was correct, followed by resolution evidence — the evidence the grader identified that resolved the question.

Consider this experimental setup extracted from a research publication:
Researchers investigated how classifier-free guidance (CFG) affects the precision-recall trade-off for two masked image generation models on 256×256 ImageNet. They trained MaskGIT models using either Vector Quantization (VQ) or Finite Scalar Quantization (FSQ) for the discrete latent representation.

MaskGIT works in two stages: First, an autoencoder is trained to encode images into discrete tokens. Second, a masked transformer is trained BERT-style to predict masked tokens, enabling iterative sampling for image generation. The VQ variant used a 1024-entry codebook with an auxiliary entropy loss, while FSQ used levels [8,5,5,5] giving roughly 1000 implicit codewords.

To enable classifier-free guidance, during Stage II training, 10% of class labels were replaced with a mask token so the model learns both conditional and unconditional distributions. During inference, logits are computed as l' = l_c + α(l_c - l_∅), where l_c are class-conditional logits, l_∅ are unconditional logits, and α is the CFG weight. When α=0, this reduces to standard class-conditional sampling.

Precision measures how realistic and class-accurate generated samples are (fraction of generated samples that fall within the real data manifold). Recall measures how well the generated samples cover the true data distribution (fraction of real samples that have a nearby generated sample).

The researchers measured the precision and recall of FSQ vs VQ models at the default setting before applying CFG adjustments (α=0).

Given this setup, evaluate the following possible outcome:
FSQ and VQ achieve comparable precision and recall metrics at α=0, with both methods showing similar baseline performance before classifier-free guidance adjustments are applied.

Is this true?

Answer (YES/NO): NO